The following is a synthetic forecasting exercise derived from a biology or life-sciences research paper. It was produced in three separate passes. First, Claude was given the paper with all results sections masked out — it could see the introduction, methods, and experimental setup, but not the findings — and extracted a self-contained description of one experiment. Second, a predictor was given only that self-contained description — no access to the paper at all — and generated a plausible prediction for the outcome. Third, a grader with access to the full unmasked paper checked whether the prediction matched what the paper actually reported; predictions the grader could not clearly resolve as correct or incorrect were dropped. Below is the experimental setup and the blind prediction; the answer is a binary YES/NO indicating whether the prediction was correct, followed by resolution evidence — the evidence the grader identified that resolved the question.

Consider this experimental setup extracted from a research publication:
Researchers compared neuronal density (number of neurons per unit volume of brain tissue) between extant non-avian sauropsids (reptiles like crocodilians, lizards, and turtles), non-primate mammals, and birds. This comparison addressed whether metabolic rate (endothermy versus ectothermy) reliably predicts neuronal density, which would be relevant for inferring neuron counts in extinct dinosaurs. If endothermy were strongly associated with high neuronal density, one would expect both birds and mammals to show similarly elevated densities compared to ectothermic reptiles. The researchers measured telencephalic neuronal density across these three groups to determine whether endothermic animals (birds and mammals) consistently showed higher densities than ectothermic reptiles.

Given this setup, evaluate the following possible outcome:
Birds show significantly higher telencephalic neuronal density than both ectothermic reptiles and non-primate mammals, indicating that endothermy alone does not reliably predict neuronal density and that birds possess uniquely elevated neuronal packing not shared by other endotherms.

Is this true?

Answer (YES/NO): YES